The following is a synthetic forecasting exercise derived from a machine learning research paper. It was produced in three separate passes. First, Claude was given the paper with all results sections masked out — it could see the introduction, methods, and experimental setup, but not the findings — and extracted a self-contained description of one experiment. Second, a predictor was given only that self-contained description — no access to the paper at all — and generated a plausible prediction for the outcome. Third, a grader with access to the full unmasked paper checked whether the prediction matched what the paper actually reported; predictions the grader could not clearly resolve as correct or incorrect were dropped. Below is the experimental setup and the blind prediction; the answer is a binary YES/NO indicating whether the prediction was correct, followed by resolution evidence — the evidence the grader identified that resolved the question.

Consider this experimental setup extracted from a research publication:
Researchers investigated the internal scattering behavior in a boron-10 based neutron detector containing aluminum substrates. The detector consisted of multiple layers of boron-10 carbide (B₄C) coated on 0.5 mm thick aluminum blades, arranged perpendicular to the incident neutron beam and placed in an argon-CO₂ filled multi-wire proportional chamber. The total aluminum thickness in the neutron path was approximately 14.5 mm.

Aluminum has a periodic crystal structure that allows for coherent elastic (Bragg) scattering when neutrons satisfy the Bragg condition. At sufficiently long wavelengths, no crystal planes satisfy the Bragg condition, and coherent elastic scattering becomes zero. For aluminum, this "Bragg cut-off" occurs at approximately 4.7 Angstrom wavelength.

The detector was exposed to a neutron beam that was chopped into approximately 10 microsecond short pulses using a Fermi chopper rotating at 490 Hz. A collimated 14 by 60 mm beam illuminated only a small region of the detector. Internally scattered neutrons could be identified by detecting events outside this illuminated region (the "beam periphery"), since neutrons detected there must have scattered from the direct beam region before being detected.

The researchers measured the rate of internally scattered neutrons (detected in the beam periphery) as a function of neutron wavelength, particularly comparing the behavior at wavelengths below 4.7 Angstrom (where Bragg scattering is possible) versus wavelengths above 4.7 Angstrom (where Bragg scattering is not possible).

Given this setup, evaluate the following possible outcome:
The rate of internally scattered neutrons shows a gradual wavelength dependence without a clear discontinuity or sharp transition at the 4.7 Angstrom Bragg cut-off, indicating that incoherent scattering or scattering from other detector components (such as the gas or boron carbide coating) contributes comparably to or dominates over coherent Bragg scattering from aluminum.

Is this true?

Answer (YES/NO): NO